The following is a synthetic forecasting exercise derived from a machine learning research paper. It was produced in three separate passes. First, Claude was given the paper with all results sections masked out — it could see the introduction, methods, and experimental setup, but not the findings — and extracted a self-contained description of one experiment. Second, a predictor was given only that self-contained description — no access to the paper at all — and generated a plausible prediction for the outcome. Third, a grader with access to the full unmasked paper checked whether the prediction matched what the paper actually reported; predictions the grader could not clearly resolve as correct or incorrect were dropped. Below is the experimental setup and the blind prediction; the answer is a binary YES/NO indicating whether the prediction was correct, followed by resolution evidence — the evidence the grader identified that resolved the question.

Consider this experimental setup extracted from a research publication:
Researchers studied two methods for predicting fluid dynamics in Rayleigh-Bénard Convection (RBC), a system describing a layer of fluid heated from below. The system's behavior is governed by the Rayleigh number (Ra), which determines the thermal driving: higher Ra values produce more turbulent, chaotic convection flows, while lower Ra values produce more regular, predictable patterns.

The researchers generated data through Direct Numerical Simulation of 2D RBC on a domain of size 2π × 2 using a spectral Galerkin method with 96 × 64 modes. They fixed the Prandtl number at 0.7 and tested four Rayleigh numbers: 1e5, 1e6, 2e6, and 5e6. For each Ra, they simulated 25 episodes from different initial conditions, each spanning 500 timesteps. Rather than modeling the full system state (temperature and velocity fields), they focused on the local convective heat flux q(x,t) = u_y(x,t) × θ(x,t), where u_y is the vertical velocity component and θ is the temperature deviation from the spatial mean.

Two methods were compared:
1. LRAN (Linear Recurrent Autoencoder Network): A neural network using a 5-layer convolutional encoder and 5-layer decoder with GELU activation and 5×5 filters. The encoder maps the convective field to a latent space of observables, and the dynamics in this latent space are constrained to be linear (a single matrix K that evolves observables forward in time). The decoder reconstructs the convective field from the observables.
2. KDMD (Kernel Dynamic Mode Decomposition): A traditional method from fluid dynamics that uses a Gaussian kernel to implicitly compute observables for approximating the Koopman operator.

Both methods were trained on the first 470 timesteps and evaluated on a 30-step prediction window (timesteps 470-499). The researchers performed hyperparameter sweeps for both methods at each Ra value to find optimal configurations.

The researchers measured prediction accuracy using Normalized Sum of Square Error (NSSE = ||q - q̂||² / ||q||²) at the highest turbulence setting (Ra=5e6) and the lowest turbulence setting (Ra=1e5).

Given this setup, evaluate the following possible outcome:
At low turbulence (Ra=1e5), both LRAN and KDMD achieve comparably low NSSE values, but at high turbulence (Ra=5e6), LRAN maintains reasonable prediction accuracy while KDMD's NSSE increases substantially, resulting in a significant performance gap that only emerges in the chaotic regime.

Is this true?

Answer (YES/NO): NO